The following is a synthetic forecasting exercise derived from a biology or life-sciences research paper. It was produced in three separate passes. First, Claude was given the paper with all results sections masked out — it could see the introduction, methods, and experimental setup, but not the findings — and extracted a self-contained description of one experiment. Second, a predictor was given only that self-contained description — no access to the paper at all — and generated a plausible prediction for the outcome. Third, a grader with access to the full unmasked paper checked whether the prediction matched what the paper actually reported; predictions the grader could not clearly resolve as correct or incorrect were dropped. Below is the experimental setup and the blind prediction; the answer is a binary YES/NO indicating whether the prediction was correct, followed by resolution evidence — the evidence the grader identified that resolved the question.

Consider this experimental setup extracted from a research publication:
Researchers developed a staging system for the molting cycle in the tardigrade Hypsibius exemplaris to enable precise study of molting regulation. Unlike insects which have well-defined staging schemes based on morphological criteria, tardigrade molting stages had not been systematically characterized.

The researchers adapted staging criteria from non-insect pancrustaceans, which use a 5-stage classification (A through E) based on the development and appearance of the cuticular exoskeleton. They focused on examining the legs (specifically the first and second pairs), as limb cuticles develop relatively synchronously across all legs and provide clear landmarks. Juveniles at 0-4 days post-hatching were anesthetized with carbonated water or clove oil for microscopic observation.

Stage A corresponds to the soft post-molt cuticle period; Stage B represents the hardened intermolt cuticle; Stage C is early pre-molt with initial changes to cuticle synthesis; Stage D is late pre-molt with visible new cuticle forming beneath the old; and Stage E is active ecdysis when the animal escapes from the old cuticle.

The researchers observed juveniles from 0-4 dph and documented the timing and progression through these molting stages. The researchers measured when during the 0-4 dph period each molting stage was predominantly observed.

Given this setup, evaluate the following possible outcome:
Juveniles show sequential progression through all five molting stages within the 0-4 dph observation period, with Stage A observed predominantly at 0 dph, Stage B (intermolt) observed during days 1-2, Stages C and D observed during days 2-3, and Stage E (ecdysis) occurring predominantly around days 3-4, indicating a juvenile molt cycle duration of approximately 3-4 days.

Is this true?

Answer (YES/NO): NO